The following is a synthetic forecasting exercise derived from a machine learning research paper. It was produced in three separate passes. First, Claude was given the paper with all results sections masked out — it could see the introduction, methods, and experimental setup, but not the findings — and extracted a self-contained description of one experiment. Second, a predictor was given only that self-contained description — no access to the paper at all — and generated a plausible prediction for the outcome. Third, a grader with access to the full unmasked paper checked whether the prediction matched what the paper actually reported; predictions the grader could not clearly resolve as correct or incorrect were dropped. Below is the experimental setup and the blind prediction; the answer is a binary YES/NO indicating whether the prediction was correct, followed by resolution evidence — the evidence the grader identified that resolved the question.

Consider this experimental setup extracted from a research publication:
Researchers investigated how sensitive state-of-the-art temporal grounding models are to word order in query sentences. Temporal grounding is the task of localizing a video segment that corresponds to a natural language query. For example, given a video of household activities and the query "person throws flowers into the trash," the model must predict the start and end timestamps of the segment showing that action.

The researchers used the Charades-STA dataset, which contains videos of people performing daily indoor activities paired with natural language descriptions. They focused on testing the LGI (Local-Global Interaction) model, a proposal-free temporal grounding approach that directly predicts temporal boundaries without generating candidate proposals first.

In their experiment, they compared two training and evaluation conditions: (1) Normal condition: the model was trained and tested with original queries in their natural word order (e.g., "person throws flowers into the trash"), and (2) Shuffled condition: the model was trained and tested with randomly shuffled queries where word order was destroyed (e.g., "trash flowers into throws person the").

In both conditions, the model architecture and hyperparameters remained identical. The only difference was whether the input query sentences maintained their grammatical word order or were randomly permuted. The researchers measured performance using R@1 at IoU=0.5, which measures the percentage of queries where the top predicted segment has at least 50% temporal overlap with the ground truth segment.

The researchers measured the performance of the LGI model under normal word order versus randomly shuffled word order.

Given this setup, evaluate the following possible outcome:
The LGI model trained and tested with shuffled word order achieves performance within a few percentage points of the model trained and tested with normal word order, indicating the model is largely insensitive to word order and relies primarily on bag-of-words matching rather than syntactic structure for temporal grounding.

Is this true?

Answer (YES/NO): YES